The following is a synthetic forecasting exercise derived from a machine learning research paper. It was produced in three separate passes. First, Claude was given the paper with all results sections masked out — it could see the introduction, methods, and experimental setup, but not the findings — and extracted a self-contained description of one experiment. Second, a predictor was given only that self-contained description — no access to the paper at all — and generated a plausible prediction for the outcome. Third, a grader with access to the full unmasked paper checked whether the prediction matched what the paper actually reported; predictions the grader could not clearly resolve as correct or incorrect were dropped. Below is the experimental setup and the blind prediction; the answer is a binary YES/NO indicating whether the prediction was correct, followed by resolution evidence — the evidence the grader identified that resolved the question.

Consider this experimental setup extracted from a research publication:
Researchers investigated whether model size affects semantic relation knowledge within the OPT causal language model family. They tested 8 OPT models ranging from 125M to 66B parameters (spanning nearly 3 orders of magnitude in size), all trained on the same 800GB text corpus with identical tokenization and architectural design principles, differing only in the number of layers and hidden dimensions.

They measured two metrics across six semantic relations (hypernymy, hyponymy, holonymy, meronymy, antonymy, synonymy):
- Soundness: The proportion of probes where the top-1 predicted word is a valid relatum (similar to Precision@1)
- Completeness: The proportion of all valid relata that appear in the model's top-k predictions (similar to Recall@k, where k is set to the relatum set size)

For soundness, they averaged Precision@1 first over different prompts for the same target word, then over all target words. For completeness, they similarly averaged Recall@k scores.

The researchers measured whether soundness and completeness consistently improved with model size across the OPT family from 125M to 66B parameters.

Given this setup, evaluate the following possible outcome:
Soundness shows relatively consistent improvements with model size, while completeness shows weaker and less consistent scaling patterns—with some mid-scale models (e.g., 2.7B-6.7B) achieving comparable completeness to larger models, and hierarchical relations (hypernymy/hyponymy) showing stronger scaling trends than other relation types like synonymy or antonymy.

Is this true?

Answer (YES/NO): NO